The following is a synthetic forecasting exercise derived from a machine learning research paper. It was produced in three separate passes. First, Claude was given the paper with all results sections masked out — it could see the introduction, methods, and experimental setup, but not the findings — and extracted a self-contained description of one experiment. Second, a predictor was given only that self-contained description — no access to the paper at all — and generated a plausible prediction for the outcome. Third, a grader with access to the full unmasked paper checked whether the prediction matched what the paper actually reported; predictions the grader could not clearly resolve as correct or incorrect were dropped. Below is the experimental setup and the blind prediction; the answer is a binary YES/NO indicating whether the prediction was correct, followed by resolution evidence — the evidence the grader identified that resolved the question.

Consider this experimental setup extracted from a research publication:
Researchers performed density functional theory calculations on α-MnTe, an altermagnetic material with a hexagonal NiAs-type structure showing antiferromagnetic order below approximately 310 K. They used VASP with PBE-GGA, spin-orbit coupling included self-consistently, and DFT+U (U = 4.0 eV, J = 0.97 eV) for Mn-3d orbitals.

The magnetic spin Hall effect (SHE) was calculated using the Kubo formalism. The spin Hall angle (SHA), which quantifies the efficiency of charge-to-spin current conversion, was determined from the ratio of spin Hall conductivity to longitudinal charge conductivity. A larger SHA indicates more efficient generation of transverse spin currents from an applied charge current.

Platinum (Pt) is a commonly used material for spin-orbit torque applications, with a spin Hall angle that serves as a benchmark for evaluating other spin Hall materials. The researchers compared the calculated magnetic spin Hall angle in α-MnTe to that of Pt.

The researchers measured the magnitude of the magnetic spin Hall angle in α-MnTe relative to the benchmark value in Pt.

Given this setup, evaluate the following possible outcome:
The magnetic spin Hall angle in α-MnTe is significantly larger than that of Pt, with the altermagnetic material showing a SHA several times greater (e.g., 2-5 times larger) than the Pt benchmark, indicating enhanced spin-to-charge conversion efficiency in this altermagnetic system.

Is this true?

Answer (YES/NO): YES